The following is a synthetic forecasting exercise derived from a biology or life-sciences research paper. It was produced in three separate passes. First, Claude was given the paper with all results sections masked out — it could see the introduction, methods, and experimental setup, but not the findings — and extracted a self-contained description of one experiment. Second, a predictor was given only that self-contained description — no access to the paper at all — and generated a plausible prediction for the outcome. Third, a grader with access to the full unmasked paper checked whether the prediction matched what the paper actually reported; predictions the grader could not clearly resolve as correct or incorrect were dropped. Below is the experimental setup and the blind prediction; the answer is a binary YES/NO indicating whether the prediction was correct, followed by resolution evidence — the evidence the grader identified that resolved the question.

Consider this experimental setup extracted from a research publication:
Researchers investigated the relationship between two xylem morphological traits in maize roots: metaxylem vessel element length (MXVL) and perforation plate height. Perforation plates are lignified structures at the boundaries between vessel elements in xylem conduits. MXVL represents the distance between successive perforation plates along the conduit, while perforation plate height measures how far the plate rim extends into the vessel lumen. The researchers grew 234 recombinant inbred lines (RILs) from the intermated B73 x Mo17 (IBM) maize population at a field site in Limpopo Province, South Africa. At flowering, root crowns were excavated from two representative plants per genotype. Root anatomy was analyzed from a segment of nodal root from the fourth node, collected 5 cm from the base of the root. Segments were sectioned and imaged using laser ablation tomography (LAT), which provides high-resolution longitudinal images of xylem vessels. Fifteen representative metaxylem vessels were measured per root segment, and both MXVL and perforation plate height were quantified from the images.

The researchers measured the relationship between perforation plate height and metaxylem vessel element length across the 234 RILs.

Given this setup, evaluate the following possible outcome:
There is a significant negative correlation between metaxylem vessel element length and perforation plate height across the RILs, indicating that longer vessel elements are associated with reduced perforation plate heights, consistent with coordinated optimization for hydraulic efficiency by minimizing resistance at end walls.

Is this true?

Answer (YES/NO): YES